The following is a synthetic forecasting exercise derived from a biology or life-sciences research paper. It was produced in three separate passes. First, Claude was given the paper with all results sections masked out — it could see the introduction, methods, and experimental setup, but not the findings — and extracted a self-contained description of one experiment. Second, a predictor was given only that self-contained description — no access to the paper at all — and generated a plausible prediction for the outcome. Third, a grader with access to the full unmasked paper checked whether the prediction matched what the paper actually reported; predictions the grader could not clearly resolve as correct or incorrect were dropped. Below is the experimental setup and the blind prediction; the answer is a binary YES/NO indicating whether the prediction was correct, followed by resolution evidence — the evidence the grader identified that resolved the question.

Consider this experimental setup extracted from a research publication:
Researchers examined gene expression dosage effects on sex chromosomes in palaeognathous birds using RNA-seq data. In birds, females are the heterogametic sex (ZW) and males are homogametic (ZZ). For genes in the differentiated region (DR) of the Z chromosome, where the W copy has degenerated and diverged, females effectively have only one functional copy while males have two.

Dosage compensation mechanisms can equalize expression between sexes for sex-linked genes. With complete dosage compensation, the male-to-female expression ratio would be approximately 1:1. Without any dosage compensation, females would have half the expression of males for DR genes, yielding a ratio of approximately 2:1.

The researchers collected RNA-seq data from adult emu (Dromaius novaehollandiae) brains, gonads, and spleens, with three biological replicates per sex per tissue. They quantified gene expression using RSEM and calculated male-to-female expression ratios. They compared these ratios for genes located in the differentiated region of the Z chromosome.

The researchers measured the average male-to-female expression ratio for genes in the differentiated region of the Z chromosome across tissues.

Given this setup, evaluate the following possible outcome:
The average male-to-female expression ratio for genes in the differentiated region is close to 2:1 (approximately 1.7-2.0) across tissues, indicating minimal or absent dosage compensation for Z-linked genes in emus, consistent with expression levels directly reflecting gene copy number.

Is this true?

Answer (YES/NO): NO